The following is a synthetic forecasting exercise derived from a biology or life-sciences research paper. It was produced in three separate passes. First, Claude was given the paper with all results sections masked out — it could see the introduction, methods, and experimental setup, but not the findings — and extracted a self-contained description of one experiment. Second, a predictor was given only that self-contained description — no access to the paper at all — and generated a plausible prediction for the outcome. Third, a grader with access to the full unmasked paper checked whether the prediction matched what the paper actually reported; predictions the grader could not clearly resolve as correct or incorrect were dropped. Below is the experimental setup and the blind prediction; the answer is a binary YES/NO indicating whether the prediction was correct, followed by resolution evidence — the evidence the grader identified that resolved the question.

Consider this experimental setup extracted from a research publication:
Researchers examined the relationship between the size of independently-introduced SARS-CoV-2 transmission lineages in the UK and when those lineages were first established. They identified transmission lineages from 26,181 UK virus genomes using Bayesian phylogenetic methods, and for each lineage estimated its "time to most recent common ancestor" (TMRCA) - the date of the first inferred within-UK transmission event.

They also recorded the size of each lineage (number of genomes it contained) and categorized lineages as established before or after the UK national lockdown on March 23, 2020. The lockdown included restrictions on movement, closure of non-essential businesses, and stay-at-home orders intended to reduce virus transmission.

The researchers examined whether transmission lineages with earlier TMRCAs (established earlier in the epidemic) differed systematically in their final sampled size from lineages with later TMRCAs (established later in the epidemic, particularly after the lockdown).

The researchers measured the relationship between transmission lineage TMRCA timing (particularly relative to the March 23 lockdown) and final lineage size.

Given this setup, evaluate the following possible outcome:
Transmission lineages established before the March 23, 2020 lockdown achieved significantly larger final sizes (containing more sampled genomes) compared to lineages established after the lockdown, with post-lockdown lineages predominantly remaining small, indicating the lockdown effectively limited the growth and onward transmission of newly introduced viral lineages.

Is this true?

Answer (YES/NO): YES